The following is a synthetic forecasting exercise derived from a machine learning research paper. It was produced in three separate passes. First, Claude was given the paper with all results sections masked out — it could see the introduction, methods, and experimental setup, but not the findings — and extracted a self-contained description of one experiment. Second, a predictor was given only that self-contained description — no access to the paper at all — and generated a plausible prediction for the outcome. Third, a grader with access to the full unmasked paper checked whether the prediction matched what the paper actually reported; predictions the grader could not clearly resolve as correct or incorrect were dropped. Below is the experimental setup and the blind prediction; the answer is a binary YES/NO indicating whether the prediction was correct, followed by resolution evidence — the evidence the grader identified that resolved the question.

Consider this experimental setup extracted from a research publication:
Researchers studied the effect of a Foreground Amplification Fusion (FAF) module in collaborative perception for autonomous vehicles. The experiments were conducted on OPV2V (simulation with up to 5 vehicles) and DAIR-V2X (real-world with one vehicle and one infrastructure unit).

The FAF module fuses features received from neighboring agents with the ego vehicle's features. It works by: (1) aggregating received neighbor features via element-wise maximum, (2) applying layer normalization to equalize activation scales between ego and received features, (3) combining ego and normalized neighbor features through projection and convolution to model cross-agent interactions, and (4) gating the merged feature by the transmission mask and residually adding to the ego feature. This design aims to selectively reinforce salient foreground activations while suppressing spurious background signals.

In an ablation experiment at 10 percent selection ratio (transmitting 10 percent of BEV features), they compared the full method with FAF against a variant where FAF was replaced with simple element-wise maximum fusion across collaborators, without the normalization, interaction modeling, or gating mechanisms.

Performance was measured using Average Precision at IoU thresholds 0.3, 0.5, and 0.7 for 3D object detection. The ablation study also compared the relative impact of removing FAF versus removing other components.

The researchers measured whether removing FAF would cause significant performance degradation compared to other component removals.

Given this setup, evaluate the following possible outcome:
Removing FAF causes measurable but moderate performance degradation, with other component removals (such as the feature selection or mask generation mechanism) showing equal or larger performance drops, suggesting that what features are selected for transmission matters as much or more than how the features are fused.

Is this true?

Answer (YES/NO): NO